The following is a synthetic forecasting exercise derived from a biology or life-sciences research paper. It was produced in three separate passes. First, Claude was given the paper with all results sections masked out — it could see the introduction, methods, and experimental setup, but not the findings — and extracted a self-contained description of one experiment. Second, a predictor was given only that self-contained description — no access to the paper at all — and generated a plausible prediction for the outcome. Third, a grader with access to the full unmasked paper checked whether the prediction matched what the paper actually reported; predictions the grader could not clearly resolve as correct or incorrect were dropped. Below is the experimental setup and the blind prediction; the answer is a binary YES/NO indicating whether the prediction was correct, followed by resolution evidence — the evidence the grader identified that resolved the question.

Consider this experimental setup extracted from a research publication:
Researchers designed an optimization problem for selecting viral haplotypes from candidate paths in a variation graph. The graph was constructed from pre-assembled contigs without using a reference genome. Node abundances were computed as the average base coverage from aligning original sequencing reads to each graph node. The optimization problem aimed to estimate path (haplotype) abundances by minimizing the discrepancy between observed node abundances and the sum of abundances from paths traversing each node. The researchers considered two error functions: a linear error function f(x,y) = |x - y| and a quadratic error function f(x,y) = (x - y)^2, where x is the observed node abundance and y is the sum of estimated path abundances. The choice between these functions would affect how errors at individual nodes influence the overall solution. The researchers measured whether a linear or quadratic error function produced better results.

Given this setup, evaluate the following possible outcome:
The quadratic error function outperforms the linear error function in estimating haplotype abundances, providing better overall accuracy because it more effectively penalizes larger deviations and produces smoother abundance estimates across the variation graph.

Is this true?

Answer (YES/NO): NO